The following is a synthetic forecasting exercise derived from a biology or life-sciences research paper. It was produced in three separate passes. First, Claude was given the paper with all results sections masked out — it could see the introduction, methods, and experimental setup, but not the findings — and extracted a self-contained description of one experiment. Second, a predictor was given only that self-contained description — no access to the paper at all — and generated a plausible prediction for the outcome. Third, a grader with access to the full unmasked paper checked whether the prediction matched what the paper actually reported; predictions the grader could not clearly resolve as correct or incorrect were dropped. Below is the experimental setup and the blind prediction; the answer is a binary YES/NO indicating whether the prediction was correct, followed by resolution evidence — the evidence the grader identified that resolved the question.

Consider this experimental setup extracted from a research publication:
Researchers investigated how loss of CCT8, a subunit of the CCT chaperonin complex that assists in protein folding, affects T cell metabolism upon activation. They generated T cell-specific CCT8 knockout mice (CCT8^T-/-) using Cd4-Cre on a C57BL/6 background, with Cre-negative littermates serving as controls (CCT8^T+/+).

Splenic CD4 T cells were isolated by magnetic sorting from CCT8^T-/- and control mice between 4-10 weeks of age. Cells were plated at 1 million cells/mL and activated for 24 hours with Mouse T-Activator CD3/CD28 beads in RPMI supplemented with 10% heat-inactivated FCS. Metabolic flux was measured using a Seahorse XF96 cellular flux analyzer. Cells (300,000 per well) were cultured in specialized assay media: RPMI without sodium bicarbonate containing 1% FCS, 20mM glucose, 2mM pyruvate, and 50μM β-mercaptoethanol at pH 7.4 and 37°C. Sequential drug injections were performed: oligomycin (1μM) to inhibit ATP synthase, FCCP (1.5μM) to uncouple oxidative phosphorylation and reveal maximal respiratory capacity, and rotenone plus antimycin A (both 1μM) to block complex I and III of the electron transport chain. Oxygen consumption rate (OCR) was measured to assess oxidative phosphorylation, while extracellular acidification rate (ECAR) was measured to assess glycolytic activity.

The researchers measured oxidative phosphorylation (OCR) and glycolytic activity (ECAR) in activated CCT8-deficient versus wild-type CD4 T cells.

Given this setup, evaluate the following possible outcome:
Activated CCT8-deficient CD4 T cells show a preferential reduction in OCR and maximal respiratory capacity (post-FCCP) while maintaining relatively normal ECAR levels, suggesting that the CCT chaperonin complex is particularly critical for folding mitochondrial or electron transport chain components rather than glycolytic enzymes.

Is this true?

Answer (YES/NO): NO